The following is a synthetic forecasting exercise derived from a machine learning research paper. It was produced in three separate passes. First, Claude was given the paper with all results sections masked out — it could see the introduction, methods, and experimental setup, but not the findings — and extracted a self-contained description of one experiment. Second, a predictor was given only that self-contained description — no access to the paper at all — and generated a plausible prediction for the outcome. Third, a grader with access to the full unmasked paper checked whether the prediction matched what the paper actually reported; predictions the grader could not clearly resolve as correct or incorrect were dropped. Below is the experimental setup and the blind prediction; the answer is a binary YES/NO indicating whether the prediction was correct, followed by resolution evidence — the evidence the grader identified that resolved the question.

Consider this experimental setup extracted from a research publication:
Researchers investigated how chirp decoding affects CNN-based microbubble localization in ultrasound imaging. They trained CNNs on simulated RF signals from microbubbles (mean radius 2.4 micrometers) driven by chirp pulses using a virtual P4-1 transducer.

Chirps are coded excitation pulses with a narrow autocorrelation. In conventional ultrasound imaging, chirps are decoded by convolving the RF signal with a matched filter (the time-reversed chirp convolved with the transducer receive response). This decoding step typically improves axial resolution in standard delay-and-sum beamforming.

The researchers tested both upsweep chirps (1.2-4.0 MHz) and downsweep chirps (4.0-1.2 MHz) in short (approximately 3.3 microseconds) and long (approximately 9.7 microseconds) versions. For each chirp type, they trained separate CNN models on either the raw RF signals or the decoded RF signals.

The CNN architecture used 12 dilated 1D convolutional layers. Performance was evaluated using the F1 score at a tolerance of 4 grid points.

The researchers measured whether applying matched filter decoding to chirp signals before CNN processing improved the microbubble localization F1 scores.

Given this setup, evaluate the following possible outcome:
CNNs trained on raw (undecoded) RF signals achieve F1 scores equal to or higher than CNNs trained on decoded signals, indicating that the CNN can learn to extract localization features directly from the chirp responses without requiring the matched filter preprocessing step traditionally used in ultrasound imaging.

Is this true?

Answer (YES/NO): YES